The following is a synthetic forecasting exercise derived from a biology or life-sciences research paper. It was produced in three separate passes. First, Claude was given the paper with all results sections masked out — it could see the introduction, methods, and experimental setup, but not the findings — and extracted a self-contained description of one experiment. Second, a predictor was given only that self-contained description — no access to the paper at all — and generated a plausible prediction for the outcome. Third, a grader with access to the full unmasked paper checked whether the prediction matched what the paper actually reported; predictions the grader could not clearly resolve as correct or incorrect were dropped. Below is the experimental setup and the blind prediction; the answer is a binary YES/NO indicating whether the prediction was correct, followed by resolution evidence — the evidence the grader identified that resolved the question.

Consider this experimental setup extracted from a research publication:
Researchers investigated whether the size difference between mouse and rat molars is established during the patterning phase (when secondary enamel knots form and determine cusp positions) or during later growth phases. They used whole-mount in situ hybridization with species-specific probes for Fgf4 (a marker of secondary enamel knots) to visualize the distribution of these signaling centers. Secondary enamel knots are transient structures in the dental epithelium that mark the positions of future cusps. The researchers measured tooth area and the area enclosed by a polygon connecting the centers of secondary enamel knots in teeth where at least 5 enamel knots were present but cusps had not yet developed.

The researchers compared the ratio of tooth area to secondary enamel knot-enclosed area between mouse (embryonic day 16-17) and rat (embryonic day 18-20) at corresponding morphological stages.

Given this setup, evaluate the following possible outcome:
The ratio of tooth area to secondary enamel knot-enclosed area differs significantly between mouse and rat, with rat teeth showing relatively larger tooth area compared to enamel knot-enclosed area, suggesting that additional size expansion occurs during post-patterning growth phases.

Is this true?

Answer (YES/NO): NO